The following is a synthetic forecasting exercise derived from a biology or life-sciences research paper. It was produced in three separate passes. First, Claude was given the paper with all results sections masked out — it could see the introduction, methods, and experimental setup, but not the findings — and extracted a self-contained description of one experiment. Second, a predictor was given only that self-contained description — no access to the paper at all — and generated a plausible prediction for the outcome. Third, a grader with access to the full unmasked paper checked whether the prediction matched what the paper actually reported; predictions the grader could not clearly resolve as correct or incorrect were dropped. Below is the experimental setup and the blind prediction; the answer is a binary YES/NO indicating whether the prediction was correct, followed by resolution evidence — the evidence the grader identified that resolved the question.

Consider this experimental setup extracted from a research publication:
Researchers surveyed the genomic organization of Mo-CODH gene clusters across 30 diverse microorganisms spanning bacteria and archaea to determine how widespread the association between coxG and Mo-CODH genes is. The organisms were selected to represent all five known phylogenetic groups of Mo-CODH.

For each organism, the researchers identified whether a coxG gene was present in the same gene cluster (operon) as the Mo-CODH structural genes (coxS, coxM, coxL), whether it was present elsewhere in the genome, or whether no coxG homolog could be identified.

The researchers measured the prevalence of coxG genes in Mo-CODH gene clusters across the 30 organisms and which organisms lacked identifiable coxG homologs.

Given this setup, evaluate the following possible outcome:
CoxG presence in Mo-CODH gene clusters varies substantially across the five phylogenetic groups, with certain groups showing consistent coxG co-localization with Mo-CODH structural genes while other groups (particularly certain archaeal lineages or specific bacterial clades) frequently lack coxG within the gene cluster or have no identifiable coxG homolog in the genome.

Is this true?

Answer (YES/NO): NO